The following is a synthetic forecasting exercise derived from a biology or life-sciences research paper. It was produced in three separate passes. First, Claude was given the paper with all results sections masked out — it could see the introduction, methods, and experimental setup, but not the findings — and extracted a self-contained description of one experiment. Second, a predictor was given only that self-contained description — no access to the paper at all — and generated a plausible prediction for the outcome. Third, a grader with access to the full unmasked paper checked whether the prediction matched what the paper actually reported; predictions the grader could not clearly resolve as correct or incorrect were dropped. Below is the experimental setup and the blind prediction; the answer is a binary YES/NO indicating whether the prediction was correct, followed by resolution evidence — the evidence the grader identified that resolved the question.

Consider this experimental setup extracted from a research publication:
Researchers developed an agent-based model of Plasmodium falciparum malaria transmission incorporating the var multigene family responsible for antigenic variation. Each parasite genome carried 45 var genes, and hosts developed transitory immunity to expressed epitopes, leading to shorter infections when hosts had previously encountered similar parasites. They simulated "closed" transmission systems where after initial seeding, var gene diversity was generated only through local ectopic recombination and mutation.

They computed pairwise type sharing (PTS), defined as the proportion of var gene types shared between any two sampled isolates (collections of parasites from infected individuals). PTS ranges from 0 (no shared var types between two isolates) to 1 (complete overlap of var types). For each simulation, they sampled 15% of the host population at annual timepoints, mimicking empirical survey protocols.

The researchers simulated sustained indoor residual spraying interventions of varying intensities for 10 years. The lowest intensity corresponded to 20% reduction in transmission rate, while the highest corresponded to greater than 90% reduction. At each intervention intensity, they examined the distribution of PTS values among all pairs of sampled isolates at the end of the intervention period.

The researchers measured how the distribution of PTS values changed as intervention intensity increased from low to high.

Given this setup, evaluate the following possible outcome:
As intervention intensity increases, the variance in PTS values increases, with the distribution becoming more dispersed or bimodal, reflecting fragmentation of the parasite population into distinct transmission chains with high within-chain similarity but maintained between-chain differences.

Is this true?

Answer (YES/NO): YES